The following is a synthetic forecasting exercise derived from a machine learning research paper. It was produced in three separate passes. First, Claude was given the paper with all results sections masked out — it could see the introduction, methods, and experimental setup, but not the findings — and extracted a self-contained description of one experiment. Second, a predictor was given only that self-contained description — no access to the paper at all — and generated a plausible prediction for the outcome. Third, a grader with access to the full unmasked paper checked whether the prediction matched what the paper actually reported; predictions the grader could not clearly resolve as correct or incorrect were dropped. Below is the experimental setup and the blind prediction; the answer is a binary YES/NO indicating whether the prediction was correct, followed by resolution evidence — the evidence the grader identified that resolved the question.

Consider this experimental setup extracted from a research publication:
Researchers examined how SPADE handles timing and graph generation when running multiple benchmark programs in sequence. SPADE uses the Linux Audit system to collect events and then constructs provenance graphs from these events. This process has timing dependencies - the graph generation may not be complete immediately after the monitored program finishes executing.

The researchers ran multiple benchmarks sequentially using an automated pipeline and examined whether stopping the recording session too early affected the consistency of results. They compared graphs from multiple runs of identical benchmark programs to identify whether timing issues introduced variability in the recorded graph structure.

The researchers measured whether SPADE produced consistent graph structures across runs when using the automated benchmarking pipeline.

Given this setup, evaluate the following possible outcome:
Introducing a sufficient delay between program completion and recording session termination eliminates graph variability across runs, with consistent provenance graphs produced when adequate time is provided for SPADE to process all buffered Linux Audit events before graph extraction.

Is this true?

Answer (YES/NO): NO